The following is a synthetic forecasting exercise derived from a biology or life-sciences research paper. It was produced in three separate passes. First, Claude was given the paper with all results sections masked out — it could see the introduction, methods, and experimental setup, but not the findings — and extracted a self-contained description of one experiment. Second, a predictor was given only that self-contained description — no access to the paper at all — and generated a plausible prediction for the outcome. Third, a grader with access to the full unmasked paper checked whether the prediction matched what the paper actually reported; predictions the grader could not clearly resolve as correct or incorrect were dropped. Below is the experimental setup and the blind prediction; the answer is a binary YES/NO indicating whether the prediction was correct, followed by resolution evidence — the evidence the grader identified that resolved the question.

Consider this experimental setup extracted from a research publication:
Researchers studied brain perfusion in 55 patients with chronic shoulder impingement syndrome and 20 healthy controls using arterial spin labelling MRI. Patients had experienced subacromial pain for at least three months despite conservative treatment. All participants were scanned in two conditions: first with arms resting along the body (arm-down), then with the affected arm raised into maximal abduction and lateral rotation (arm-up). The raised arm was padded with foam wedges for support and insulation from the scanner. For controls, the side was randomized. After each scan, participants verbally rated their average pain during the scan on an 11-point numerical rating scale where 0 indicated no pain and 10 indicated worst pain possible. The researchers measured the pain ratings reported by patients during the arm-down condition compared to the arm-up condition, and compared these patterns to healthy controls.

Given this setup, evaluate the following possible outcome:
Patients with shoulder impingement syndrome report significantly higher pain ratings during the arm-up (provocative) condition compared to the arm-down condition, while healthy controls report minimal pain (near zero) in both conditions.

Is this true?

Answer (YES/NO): YES